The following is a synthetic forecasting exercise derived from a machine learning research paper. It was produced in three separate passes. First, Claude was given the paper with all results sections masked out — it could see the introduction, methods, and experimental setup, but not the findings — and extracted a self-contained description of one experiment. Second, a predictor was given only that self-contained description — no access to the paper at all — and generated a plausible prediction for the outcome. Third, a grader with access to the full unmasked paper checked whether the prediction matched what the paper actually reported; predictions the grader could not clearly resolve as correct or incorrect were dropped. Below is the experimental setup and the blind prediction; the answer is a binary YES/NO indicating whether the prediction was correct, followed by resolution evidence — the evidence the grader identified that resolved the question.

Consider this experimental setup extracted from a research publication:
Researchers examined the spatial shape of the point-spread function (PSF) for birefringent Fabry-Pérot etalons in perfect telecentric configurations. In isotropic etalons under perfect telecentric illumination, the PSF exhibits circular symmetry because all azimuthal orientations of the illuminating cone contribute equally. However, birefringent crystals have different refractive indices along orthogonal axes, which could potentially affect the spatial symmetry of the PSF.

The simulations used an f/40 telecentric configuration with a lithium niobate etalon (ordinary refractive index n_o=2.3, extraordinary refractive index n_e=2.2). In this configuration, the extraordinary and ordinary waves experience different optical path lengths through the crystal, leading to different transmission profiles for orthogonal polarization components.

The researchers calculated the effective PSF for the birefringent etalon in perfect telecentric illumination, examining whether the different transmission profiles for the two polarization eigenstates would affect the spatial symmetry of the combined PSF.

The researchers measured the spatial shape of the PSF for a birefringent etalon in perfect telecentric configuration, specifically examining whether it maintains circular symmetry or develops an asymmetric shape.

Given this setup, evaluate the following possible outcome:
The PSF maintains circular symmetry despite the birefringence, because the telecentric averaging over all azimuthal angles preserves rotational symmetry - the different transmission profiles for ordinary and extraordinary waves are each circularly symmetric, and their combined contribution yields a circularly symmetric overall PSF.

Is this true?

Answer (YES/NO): NO